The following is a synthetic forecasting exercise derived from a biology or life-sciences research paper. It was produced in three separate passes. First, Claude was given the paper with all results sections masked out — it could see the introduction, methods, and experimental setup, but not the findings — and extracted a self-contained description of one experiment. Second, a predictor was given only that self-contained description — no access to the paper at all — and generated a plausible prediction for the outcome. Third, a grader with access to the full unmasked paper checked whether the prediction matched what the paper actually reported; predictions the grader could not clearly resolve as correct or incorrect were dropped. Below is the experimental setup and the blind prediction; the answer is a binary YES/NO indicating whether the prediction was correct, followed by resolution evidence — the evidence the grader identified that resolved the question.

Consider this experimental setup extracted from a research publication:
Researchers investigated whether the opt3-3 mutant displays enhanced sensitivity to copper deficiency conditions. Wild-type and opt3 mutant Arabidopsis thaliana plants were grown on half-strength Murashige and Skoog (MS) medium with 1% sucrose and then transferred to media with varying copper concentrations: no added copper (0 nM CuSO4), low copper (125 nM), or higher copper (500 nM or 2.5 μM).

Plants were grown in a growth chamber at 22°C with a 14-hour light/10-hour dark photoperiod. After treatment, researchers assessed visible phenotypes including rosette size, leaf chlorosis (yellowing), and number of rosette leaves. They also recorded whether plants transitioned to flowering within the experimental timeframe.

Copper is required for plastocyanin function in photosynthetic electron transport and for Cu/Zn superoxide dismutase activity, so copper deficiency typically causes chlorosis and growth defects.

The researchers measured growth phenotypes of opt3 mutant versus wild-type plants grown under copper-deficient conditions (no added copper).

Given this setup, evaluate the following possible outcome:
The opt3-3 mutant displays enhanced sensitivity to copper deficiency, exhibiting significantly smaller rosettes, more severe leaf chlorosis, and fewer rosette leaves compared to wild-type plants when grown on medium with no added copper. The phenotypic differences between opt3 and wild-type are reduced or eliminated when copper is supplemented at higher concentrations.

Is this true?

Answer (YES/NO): NO